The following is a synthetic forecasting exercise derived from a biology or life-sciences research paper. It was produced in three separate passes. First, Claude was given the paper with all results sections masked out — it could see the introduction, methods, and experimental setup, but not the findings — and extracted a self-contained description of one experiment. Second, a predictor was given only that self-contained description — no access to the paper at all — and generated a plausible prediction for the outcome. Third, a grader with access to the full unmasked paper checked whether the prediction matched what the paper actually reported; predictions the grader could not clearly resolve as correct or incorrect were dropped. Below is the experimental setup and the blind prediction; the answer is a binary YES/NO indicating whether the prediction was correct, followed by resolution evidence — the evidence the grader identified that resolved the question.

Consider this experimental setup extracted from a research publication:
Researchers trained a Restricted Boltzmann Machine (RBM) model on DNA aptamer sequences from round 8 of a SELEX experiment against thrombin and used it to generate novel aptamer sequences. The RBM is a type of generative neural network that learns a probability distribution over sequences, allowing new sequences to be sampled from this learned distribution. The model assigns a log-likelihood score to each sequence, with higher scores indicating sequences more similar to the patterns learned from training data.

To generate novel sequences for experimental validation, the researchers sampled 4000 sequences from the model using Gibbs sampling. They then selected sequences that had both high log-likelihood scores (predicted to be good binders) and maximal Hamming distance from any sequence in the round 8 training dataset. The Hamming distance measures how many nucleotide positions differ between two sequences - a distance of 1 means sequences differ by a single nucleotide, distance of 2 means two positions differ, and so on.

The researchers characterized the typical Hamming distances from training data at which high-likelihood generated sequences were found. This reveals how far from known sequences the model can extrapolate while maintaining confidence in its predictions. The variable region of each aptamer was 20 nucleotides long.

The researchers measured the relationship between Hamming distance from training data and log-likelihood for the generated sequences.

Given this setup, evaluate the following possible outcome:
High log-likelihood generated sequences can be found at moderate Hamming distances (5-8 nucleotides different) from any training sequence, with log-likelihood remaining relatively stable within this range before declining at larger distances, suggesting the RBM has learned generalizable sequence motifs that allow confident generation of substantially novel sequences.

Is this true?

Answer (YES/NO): NO